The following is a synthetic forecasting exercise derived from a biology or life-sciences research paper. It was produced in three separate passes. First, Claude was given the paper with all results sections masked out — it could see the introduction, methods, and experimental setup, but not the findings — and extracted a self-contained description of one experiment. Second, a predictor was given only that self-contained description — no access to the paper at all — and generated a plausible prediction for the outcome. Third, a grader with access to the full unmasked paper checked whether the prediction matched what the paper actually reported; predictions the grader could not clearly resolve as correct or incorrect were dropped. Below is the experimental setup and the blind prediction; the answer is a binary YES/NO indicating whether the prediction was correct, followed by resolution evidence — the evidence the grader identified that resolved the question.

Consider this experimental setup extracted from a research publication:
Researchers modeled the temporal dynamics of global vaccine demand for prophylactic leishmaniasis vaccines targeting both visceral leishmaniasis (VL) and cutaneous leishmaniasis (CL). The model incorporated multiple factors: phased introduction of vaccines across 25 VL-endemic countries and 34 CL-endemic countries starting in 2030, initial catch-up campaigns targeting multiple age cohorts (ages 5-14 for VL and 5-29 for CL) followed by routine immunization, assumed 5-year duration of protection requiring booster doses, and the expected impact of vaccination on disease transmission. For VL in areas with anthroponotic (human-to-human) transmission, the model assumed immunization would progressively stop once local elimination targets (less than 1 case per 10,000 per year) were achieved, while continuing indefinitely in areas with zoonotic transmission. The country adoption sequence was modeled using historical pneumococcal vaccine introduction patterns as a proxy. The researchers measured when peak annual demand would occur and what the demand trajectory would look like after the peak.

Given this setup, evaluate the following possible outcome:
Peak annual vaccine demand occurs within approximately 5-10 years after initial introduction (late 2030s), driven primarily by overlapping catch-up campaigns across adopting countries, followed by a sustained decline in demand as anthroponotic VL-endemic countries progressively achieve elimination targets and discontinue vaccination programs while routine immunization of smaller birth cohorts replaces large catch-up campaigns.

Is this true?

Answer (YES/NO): NO